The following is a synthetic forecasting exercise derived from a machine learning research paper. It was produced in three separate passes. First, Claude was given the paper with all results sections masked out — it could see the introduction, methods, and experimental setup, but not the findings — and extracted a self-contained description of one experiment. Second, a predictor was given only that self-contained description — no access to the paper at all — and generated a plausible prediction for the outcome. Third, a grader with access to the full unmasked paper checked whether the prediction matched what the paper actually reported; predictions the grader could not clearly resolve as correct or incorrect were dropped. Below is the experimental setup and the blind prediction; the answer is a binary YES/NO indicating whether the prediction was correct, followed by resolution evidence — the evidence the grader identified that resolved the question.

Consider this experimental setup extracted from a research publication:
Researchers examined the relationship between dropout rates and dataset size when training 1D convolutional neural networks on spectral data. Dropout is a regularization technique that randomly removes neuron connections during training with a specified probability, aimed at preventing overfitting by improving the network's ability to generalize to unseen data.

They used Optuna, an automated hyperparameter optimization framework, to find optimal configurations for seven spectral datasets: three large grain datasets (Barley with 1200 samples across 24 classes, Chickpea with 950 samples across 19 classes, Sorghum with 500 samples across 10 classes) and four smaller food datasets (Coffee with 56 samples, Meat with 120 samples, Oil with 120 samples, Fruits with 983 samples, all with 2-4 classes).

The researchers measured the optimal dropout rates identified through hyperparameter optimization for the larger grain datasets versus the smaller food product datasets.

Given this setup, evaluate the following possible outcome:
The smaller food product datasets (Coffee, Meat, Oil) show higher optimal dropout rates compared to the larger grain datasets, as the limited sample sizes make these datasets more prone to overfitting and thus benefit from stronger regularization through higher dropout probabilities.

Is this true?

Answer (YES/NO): NO